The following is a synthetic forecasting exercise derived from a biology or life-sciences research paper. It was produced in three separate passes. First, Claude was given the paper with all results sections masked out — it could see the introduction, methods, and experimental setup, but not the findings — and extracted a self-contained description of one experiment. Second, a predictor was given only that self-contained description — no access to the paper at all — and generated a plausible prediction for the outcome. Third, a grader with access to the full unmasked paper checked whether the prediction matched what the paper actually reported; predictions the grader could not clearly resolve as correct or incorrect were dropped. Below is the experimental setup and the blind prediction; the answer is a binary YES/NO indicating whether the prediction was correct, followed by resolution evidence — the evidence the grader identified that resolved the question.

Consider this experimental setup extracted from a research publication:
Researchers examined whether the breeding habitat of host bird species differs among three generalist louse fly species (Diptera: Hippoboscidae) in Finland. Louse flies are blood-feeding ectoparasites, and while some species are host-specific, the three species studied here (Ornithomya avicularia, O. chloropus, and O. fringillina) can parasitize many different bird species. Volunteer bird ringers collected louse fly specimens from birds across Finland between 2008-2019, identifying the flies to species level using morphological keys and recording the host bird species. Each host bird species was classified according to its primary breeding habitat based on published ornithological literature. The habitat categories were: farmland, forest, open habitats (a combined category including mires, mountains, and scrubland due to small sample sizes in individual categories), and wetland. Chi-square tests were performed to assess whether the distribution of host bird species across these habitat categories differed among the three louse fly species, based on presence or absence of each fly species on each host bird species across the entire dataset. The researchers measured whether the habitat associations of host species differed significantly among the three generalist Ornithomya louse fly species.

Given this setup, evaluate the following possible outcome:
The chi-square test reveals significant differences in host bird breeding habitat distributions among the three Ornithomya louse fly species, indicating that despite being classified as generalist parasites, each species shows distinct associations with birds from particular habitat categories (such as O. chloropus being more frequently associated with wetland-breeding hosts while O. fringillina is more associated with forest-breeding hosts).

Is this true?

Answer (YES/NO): NO